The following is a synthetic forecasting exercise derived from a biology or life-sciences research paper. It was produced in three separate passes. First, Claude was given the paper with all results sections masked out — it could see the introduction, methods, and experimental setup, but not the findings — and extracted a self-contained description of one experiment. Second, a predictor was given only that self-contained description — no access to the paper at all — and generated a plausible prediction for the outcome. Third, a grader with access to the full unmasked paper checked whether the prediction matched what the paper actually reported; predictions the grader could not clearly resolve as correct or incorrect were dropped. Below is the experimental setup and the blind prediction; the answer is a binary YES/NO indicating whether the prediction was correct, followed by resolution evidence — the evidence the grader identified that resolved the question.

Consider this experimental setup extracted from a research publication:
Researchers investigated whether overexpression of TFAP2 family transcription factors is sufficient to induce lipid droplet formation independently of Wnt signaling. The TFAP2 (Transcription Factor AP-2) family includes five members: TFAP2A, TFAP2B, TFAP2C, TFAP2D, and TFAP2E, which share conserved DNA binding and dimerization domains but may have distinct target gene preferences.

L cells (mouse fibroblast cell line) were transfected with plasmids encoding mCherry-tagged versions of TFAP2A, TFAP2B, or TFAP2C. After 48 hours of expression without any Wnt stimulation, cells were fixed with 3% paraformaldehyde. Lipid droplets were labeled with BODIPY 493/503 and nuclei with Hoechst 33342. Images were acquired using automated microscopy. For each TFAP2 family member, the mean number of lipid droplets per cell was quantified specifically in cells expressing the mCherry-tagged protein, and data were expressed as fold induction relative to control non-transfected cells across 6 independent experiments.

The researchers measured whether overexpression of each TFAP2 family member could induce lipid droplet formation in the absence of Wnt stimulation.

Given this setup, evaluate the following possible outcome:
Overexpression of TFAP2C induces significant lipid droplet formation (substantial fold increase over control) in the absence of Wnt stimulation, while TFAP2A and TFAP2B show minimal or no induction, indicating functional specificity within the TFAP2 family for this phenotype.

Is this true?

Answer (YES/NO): NO